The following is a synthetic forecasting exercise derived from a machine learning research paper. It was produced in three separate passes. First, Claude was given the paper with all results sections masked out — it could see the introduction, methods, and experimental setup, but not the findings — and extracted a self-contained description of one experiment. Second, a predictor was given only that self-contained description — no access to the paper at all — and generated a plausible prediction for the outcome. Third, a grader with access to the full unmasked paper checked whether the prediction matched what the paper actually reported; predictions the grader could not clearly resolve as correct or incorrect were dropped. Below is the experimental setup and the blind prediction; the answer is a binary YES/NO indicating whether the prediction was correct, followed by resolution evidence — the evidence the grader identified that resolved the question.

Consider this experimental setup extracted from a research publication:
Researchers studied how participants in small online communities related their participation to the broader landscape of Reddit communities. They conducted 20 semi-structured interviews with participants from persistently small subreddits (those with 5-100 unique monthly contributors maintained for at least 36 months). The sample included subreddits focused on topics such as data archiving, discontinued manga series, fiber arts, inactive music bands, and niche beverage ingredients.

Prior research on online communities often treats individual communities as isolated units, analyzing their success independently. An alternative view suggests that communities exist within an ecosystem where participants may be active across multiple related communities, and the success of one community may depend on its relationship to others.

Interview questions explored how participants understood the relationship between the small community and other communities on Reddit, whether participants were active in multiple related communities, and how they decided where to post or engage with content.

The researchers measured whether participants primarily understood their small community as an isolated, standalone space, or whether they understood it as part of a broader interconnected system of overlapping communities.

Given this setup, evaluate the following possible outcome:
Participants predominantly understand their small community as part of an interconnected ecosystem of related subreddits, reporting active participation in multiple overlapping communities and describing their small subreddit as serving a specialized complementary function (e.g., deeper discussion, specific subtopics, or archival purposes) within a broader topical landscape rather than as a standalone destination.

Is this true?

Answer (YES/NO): YES